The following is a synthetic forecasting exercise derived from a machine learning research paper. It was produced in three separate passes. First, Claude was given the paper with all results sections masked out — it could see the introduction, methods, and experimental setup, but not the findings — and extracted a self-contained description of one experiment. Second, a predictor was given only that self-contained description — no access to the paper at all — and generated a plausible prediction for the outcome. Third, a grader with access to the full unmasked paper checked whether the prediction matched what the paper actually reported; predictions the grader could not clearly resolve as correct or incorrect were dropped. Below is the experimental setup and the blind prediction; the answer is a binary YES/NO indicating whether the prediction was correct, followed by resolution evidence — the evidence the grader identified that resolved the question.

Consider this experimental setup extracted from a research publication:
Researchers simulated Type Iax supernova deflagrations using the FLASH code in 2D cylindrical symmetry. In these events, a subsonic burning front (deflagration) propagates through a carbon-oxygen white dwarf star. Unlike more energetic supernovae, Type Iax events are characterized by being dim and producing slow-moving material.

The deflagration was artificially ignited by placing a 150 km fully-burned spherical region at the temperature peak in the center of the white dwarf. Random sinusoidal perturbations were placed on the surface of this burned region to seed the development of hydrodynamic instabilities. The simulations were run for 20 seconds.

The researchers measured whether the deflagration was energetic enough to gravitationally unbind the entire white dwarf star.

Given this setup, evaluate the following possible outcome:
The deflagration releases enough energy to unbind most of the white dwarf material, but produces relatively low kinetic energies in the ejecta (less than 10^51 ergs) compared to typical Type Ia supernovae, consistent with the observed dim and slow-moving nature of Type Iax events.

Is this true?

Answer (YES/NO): NO